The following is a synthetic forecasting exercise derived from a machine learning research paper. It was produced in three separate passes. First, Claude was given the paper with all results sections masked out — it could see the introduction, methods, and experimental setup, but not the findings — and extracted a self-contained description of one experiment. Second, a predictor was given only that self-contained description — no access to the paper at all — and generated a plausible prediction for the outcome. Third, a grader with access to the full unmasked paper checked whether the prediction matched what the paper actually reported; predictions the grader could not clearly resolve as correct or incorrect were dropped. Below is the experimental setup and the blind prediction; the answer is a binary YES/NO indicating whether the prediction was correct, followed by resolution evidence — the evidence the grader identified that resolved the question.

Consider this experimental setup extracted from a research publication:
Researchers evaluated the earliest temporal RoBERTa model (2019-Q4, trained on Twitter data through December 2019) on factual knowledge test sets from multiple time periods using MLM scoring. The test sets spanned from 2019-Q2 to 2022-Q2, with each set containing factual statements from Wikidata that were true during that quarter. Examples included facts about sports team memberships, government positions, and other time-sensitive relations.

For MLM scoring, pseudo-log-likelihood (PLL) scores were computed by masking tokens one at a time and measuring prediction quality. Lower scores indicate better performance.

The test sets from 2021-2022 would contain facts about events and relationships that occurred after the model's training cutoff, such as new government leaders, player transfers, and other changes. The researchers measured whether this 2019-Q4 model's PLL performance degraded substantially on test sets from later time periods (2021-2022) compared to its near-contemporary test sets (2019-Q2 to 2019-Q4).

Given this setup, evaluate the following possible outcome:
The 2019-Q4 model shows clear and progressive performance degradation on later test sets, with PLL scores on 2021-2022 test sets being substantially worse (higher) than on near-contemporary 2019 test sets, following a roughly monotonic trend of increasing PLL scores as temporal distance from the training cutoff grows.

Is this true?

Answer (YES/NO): NO